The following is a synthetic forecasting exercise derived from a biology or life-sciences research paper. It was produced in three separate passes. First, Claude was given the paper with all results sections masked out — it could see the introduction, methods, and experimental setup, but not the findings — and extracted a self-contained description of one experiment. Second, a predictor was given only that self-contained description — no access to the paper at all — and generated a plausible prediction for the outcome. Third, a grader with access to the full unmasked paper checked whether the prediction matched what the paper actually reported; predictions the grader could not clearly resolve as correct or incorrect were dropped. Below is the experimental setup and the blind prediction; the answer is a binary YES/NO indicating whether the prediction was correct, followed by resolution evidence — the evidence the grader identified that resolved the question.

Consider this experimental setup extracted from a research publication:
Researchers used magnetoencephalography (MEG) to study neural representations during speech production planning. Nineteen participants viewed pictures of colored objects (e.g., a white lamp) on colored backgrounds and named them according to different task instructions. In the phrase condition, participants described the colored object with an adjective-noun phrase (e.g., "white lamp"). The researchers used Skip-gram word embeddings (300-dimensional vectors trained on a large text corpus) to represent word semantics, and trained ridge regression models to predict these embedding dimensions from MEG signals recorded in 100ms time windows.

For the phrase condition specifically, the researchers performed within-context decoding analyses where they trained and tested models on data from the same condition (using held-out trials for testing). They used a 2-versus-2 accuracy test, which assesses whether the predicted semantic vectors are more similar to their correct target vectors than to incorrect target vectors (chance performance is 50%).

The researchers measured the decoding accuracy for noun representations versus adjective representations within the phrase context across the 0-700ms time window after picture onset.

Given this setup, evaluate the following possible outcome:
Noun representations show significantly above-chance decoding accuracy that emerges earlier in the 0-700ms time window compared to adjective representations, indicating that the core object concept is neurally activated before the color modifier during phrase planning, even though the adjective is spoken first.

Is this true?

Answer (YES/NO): YES